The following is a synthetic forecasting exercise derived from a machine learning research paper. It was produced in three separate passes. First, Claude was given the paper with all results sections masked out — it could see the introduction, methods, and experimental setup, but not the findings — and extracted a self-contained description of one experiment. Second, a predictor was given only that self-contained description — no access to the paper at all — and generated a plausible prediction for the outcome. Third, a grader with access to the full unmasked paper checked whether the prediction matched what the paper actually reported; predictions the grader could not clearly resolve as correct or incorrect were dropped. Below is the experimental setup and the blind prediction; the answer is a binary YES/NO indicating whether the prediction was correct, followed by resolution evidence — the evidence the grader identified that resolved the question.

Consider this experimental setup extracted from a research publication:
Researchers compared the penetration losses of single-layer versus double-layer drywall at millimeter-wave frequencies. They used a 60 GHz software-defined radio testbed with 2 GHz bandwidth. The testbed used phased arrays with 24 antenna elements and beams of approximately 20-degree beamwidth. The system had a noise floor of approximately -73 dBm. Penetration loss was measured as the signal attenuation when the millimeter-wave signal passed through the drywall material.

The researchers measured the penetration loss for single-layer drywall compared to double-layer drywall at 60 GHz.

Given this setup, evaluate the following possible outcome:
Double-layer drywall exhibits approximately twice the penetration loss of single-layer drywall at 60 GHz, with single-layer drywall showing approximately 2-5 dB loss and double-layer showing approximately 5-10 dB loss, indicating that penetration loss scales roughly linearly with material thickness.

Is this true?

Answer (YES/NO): NO